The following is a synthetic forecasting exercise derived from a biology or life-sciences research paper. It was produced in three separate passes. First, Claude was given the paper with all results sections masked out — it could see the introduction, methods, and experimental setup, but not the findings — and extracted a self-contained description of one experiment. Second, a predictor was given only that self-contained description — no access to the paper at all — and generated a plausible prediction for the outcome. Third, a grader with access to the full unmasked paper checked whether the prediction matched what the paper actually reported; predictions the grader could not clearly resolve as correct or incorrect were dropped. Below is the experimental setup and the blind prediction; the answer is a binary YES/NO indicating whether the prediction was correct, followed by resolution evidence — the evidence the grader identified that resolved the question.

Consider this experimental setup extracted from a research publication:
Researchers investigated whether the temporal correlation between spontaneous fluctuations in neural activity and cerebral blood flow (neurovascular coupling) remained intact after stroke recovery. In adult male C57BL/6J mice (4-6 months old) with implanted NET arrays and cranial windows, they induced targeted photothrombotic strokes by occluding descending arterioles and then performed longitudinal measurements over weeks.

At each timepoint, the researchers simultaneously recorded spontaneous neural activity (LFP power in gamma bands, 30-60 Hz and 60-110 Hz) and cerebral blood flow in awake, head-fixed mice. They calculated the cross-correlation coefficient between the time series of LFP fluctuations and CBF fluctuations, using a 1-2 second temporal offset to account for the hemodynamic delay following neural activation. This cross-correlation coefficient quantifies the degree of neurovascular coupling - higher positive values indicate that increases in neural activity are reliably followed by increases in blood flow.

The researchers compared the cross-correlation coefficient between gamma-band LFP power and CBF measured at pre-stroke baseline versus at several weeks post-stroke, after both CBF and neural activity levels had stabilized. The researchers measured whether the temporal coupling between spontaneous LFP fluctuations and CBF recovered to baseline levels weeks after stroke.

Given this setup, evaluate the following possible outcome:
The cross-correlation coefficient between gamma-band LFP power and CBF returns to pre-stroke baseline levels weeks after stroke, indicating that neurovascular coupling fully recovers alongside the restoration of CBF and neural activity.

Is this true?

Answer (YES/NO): NO